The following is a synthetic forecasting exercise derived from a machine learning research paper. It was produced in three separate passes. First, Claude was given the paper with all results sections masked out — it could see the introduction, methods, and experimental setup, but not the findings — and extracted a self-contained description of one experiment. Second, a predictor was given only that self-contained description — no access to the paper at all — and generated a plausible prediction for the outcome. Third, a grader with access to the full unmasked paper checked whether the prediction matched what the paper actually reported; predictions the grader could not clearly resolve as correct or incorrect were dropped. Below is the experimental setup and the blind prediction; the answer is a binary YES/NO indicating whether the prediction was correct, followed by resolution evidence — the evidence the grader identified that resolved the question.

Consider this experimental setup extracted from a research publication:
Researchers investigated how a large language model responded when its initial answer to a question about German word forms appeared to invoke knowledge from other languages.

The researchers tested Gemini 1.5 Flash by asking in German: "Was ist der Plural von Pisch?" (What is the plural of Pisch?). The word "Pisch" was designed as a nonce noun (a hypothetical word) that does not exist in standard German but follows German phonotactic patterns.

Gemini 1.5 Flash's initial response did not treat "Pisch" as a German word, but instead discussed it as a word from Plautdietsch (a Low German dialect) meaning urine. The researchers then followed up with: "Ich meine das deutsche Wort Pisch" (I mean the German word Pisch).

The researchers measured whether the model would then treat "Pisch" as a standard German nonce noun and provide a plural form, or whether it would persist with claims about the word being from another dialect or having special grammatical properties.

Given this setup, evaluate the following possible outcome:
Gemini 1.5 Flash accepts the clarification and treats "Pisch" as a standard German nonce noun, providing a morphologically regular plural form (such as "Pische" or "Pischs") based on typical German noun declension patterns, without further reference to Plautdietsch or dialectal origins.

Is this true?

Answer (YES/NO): NO